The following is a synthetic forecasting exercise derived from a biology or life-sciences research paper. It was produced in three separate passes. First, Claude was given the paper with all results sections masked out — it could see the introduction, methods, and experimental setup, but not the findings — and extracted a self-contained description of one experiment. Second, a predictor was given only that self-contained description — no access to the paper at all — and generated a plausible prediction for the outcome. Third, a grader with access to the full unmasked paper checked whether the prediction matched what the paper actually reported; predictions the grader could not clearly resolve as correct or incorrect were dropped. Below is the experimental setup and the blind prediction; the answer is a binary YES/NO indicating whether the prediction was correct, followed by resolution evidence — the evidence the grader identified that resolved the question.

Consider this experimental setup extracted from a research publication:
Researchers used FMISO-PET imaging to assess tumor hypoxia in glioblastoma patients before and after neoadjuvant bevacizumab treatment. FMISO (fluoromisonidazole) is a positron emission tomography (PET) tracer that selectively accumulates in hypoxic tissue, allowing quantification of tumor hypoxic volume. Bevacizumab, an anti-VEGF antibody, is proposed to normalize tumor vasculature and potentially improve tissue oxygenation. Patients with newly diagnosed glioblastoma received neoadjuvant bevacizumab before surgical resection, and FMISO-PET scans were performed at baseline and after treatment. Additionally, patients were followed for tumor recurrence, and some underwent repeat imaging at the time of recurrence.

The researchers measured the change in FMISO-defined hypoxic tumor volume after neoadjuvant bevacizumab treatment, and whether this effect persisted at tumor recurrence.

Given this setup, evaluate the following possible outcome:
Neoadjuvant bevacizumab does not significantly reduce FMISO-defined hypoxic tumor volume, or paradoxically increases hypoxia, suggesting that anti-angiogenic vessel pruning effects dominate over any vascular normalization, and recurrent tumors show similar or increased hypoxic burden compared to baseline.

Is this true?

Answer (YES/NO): NO